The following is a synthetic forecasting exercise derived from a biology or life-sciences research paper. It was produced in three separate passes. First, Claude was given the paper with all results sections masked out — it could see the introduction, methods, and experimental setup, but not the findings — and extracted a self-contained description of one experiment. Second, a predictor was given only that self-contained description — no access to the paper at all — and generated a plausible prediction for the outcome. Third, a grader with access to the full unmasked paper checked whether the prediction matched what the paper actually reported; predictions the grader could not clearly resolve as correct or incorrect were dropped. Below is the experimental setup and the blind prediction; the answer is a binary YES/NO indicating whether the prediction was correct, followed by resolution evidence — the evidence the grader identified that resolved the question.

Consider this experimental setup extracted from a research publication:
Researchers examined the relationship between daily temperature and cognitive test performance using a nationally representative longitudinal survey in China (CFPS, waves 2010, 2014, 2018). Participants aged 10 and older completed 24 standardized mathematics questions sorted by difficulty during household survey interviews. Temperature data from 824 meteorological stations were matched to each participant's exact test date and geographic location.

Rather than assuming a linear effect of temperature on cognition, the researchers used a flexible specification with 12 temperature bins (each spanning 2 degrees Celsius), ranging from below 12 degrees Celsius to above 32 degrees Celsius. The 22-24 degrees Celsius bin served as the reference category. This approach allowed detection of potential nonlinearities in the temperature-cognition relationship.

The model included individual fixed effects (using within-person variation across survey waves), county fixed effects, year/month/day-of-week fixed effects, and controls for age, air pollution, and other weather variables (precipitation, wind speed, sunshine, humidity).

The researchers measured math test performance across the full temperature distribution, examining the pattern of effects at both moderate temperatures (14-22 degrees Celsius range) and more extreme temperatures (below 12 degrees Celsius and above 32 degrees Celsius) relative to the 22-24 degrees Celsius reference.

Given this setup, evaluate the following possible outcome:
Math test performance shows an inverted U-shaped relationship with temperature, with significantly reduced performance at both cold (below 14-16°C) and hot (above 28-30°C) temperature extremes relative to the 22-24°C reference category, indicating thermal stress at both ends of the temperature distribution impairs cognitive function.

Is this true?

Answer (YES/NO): NO